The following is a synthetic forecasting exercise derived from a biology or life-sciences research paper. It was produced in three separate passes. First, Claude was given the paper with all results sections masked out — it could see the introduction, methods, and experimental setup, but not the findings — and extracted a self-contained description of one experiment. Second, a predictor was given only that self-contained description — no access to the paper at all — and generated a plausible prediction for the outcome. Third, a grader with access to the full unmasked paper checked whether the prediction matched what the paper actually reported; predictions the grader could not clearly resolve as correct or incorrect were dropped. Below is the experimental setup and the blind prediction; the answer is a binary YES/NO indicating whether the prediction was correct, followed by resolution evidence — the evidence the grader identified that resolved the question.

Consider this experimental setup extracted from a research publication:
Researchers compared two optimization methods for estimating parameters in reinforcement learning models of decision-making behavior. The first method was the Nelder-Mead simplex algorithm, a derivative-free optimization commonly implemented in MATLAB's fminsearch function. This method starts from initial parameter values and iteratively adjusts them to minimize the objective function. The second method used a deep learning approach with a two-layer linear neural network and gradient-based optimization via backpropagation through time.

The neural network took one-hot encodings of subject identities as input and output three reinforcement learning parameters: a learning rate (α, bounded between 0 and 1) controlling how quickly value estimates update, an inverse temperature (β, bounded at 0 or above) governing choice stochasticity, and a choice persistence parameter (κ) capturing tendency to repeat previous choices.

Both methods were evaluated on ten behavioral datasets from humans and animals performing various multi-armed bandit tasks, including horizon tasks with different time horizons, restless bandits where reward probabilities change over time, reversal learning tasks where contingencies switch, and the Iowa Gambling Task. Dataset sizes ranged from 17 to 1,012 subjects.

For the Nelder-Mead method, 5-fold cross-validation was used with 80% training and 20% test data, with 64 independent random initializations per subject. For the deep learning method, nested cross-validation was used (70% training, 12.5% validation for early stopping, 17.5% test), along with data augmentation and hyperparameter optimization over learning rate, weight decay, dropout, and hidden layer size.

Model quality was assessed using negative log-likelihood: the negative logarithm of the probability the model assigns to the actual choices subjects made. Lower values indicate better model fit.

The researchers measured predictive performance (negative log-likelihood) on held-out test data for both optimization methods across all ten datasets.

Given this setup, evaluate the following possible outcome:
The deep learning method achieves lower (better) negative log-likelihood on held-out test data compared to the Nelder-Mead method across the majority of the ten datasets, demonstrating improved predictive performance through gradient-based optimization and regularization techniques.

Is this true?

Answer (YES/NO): NO